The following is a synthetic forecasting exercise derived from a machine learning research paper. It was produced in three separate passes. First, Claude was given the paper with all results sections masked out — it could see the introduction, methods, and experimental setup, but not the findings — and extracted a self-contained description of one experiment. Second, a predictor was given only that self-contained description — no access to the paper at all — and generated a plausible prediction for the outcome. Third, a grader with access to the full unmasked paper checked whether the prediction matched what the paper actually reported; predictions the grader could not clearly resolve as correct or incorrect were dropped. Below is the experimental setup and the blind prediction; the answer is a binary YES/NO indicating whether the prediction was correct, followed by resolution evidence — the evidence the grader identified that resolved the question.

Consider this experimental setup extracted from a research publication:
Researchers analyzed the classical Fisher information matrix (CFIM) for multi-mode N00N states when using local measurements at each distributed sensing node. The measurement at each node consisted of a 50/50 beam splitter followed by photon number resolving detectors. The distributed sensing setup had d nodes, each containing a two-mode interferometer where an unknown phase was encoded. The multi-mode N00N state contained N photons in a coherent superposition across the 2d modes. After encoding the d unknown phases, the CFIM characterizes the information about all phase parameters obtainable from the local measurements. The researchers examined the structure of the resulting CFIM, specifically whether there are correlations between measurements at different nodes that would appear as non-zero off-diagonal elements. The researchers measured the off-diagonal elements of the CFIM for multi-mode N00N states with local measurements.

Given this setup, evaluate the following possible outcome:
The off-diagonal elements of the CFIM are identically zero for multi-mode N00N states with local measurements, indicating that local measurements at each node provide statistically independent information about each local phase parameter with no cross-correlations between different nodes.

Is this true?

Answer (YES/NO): YES